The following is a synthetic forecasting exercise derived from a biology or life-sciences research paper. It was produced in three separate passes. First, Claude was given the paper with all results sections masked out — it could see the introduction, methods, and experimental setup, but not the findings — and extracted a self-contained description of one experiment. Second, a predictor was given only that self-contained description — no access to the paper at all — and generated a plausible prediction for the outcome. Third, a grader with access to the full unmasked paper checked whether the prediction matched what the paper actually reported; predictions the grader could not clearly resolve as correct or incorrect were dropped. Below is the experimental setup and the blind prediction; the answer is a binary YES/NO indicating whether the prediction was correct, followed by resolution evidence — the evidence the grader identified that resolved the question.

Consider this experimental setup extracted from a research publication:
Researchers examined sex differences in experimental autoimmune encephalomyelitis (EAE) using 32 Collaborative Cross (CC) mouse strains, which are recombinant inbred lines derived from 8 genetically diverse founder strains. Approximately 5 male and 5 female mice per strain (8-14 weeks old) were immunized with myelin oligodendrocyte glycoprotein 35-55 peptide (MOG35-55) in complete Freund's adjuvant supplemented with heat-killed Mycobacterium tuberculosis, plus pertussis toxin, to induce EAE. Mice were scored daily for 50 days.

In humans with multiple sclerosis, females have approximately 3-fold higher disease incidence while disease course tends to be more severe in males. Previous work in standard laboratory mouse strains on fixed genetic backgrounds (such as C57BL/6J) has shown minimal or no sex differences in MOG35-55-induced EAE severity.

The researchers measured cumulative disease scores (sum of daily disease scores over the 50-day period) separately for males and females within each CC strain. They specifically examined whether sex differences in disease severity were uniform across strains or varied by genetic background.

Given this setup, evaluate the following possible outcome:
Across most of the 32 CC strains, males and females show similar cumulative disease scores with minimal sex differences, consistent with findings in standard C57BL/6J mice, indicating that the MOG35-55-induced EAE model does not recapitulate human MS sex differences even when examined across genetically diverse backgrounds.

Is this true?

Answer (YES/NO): NO